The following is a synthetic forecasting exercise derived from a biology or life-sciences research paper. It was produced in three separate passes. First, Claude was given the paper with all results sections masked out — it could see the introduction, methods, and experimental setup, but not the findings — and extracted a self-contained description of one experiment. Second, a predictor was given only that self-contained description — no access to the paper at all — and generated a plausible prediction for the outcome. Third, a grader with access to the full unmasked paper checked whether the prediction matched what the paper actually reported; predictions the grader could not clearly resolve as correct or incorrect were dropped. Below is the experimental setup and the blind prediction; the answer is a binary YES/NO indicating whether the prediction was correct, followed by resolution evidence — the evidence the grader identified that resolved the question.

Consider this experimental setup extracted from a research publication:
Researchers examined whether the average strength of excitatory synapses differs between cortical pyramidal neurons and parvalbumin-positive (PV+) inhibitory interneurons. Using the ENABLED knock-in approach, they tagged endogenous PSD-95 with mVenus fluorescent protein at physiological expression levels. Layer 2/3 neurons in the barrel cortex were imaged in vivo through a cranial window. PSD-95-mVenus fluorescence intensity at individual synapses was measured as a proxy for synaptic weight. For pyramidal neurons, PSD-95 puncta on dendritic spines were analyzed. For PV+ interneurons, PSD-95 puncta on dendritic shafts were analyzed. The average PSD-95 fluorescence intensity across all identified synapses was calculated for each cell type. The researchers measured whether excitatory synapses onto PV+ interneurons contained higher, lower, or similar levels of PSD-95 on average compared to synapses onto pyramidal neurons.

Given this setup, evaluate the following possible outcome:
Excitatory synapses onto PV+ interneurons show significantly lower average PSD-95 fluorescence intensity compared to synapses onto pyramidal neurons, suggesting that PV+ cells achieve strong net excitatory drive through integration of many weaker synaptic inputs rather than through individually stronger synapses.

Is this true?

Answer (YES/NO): YES